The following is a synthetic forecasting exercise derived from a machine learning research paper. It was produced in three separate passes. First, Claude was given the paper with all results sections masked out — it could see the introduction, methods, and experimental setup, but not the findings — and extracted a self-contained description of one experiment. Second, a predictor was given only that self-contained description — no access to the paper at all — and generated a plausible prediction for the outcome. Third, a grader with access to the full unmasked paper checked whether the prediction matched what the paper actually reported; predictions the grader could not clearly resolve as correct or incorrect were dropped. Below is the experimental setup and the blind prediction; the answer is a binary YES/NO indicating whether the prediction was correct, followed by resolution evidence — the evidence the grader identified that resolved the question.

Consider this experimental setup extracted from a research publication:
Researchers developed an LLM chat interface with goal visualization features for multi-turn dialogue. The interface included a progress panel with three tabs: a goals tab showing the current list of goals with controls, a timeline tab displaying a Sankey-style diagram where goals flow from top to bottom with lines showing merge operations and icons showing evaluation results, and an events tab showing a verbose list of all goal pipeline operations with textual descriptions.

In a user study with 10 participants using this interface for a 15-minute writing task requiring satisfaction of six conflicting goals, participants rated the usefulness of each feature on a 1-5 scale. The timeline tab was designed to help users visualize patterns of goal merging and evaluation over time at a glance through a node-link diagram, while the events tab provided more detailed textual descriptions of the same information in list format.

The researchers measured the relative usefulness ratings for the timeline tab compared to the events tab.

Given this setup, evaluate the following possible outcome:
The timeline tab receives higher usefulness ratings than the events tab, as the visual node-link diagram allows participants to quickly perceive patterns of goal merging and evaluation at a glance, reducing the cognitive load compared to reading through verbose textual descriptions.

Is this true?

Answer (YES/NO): YES